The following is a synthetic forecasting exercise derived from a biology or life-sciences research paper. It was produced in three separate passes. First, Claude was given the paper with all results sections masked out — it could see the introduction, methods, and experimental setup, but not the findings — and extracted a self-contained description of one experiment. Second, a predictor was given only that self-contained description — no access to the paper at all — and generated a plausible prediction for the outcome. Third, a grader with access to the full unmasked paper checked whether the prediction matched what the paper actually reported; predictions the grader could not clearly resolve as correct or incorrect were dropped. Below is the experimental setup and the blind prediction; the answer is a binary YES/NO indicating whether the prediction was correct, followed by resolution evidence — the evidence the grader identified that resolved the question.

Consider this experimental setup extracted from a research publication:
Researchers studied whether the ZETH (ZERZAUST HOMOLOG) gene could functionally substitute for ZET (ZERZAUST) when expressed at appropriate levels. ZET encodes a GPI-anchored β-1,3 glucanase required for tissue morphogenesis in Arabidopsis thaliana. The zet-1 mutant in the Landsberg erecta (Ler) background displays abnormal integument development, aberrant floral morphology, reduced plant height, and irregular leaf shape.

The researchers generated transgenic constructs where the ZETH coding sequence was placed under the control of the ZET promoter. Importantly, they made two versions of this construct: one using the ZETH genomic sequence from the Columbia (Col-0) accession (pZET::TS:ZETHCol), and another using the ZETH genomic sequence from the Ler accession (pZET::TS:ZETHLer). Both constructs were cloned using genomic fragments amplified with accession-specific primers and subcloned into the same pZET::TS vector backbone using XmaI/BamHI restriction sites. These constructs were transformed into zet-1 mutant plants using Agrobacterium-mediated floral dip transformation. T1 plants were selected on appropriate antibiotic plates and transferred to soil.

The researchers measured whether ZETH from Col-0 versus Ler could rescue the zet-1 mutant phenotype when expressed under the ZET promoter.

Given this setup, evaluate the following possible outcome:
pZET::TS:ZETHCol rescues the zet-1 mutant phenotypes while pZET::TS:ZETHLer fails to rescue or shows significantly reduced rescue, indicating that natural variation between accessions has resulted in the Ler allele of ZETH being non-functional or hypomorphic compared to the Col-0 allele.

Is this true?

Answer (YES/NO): NO